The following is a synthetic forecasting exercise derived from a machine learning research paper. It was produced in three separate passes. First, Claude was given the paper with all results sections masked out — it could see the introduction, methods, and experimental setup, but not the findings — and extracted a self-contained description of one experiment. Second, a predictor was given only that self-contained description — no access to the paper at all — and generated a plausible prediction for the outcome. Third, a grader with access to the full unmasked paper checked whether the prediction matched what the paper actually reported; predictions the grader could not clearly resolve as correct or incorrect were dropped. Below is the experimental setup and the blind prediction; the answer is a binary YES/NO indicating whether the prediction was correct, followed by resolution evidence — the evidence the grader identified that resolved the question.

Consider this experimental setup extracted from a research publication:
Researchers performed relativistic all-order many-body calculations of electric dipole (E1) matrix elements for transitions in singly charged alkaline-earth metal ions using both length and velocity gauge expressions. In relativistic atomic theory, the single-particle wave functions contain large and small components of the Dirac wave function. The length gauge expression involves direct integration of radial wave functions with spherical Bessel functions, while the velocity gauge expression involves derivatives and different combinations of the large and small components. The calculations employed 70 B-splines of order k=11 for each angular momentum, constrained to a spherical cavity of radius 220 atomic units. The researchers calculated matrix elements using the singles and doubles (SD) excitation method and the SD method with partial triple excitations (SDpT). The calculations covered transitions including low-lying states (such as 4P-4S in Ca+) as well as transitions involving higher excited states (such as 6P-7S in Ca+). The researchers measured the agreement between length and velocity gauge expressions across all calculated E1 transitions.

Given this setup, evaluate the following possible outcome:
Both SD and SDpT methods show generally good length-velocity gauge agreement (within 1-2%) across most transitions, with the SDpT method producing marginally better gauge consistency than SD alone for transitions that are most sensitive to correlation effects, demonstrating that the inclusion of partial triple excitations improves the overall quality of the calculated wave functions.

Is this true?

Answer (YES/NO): NO